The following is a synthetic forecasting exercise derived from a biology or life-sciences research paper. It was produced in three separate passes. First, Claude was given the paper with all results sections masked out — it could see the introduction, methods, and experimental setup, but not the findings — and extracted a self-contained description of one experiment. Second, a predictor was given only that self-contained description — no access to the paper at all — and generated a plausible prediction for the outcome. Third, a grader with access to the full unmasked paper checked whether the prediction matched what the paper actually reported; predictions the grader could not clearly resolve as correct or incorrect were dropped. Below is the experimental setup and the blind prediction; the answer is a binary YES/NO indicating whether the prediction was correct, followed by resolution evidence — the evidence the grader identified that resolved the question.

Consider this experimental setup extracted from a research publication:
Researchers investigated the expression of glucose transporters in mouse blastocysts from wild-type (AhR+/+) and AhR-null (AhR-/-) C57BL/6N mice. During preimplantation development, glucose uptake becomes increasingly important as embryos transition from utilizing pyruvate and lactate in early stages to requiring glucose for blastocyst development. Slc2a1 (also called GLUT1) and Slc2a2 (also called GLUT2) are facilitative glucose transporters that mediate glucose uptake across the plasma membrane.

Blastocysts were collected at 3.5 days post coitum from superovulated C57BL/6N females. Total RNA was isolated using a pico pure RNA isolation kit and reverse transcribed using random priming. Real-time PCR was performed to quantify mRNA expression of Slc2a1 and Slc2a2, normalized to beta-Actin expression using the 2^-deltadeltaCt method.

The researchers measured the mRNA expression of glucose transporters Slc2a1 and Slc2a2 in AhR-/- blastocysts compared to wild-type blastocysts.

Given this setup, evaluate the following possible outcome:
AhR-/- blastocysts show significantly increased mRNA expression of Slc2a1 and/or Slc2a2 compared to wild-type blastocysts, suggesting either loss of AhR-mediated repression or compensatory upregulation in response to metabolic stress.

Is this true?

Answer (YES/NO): YES